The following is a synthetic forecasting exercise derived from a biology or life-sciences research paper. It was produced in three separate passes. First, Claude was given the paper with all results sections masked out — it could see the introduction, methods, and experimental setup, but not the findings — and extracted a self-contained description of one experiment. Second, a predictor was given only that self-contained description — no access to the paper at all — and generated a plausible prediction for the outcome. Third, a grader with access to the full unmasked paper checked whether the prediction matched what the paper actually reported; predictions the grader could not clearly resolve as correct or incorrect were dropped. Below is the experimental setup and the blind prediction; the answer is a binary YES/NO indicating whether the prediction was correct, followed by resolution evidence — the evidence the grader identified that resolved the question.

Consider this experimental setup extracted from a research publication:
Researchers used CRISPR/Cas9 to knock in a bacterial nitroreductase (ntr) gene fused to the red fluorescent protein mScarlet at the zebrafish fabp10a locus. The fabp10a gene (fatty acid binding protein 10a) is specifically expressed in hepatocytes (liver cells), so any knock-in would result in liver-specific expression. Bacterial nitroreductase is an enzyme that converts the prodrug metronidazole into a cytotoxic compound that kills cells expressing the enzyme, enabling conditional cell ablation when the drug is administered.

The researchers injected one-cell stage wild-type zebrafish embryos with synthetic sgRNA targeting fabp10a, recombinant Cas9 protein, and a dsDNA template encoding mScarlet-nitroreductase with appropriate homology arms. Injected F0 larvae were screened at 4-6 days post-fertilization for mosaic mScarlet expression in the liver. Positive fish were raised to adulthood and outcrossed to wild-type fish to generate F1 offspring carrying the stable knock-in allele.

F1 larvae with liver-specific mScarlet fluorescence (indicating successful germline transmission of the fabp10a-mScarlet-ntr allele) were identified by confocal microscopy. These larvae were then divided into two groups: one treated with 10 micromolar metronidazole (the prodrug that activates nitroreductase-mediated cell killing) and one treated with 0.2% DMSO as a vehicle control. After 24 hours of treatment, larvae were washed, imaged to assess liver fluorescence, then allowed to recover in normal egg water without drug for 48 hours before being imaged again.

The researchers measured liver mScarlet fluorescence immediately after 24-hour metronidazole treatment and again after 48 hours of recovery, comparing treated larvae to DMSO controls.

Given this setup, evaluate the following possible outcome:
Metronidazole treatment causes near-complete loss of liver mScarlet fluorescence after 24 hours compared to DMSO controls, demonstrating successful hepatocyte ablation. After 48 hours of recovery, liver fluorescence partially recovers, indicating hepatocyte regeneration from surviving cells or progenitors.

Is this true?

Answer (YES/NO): YES